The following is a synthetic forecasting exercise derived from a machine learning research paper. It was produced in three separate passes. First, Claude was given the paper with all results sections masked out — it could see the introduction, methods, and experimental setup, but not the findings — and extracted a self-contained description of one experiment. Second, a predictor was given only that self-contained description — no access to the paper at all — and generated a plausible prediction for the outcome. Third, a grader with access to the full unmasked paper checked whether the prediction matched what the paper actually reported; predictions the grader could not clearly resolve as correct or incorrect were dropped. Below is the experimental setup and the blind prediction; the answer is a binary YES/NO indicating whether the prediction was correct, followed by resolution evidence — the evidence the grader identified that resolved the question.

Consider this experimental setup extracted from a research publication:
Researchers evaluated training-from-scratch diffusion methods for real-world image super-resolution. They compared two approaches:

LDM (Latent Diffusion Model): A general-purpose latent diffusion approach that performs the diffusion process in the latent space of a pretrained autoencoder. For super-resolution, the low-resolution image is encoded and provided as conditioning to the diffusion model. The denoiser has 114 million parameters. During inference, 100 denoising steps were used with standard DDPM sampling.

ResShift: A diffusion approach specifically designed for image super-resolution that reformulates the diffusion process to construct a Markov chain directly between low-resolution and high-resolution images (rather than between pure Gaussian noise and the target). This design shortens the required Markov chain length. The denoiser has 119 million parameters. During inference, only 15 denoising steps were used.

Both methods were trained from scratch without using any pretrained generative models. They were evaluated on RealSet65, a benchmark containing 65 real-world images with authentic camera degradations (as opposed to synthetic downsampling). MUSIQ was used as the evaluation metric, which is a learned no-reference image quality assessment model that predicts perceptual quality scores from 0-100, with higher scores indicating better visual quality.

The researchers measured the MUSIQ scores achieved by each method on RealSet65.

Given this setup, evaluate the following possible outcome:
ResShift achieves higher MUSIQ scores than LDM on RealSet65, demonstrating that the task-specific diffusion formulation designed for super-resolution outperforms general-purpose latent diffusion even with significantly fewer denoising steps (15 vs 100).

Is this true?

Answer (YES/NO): YES